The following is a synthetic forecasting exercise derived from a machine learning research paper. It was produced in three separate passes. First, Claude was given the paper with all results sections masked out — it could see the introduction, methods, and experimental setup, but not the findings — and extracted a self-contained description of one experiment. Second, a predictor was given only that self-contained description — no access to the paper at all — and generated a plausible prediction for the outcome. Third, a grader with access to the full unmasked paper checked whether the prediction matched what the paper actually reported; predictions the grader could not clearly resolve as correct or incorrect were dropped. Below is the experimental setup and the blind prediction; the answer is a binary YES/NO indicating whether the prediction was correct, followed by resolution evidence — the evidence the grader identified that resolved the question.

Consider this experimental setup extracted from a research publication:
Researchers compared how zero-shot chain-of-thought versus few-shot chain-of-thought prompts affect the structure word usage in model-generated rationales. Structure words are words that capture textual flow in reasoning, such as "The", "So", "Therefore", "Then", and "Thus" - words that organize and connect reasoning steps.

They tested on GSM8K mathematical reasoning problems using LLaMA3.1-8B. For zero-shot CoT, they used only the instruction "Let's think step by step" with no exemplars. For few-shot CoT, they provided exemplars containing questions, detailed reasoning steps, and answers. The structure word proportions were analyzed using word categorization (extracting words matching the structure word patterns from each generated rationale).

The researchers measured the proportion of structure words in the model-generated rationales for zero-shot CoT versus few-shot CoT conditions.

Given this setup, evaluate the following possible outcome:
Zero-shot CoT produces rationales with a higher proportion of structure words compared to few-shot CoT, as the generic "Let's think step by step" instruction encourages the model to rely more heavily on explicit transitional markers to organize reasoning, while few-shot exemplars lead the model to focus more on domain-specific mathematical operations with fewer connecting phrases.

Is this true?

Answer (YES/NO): NO